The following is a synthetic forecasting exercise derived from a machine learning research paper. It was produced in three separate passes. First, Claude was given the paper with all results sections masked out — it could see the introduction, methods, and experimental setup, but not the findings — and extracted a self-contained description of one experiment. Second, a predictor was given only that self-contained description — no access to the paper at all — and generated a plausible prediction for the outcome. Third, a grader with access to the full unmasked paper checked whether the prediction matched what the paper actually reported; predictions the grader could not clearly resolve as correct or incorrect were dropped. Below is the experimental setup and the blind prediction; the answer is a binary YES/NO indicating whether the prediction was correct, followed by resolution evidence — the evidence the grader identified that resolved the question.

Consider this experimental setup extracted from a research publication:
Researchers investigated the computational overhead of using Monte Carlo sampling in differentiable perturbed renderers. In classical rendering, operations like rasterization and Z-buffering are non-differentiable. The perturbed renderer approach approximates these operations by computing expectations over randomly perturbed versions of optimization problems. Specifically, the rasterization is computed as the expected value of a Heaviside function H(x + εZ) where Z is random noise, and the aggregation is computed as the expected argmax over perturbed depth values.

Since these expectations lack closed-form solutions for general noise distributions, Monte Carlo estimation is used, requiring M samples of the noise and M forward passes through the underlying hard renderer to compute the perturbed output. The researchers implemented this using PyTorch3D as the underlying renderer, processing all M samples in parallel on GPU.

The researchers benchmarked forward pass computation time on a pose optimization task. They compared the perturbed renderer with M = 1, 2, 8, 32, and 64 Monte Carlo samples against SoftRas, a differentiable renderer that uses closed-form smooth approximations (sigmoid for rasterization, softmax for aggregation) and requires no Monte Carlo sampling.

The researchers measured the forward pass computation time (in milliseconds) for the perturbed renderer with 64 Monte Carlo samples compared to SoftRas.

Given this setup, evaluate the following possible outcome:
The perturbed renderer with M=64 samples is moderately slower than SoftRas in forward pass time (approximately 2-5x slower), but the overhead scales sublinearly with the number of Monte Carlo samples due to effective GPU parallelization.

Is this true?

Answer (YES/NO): NO